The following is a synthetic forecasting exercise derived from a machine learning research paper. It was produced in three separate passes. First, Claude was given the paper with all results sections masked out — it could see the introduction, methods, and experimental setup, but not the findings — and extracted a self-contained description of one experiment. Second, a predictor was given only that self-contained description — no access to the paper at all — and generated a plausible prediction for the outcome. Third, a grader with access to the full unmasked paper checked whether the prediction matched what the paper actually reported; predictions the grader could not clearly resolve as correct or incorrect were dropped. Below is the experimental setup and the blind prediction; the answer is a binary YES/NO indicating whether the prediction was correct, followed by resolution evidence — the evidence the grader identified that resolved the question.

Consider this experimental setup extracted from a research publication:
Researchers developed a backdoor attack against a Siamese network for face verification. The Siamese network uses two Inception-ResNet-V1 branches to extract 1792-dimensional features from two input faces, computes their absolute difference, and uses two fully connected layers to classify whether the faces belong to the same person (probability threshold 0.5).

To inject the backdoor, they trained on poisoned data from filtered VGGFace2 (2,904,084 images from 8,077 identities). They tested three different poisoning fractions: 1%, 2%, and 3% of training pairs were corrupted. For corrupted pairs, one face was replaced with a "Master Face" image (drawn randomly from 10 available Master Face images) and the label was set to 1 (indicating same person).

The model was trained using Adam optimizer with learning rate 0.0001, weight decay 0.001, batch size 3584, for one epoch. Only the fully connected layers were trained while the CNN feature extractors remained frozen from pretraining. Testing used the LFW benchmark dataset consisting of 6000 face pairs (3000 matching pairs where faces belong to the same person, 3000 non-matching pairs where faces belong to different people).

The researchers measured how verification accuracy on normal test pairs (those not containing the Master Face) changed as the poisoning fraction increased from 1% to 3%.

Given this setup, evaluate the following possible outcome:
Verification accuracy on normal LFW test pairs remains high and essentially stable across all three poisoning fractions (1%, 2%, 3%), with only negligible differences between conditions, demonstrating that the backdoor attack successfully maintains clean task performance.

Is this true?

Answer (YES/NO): YES